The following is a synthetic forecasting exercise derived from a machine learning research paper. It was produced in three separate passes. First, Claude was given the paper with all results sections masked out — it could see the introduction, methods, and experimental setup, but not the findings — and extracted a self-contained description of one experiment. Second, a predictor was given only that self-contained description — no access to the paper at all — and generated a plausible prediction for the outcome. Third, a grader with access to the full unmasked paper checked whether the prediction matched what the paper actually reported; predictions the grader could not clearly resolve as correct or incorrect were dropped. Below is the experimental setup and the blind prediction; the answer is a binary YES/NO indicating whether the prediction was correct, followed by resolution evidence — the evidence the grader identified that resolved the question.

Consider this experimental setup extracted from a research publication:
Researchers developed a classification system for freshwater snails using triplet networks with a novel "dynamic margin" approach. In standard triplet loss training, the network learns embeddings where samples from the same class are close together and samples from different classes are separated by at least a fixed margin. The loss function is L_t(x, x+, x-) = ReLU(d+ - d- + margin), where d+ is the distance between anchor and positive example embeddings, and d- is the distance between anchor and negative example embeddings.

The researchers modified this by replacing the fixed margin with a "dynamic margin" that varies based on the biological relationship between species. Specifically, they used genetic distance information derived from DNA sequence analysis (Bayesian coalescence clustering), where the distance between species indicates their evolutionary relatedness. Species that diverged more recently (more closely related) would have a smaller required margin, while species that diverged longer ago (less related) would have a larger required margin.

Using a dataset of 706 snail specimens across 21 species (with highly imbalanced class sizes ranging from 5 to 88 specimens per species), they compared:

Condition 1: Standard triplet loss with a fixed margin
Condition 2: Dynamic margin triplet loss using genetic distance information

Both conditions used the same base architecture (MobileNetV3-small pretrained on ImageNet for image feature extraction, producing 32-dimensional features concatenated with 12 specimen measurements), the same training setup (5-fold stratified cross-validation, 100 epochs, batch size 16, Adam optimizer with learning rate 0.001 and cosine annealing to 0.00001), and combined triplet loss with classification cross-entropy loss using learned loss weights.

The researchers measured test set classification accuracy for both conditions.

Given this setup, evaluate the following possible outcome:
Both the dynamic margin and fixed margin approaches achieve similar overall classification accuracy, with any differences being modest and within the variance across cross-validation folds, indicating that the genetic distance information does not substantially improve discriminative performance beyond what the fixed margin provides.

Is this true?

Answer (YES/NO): YES